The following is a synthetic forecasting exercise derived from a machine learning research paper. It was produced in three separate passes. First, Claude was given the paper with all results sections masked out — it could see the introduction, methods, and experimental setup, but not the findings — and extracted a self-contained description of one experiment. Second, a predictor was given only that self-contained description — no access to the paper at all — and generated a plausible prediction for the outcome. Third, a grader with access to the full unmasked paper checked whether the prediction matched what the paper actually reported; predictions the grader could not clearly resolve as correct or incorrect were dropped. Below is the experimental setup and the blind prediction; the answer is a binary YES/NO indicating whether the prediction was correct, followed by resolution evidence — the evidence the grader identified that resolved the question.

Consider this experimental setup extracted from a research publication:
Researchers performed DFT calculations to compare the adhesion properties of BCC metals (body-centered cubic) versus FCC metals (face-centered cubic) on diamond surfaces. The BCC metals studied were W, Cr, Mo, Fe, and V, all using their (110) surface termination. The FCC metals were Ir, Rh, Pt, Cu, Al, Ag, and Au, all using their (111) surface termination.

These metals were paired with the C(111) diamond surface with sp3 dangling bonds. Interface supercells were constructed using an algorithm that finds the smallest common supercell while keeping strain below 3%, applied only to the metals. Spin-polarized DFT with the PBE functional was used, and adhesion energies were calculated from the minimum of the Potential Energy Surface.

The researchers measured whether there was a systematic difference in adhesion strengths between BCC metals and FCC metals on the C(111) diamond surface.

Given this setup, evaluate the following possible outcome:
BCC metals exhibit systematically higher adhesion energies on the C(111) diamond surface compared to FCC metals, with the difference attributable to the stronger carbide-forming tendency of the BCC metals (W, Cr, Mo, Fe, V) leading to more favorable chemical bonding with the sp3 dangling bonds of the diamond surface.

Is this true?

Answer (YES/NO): NO